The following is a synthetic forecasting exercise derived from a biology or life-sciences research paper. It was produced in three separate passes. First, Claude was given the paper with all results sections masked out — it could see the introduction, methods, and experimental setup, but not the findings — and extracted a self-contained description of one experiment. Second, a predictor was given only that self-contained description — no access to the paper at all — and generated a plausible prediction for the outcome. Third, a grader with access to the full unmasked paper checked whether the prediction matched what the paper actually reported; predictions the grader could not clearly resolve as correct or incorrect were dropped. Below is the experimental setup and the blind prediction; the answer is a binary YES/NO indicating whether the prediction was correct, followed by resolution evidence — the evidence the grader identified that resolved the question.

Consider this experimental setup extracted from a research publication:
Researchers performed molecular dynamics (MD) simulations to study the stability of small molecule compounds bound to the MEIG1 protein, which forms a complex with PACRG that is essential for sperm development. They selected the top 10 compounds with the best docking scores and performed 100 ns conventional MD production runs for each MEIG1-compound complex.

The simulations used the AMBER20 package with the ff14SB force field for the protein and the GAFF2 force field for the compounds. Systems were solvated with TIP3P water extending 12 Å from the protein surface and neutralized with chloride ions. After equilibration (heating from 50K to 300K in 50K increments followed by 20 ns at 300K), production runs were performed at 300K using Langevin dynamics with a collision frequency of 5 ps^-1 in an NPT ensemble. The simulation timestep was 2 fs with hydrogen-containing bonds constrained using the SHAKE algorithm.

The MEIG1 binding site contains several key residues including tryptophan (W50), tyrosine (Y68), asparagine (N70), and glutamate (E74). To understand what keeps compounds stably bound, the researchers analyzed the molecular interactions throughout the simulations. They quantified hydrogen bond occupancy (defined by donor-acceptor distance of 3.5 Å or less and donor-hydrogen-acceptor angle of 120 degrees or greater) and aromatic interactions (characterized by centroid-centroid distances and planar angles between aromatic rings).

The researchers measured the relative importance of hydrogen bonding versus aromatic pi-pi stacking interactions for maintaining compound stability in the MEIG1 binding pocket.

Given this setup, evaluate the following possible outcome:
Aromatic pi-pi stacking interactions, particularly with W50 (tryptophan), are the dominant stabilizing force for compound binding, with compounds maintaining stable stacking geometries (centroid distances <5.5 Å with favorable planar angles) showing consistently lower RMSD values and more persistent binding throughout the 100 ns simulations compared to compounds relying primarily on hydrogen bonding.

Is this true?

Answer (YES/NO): NO